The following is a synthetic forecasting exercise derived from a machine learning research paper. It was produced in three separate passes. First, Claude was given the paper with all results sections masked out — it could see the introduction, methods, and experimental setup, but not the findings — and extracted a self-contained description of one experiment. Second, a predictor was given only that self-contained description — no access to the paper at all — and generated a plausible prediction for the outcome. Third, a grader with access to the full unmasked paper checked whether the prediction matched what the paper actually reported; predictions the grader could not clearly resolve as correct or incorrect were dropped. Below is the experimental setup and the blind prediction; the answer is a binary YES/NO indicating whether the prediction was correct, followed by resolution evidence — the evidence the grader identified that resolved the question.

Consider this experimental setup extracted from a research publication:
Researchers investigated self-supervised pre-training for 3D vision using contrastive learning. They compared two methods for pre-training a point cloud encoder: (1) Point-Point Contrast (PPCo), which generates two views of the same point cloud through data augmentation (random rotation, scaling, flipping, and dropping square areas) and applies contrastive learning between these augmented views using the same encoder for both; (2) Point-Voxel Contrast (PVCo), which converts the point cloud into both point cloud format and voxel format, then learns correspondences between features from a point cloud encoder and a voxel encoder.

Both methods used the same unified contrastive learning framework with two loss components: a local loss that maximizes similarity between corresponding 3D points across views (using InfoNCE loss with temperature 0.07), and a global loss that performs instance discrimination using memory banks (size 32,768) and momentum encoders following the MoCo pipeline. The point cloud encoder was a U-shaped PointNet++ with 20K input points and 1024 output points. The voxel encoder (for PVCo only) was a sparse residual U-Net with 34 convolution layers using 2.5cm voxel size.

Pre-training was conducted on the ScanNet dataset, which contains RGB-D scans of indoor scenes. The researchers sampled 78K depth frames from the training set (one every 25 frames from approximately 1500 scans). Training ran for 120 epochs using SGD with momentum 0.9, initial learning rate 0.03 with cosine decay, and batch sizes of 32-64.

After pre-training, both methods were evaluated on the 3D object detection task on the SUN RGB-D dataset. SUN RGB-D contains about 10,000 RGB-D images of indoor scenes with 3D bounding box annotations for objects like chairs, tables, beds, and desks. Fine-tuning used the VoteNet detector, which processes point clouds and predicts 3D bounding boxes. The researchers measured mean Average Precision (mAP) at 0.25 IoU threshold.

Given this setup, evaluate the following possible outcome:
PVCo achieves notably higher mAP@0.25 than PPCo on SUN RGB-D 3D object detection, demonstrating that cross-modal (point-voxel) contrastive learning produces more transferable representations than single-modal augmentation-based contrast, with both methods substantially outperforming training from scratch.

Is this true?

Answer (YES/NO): NO